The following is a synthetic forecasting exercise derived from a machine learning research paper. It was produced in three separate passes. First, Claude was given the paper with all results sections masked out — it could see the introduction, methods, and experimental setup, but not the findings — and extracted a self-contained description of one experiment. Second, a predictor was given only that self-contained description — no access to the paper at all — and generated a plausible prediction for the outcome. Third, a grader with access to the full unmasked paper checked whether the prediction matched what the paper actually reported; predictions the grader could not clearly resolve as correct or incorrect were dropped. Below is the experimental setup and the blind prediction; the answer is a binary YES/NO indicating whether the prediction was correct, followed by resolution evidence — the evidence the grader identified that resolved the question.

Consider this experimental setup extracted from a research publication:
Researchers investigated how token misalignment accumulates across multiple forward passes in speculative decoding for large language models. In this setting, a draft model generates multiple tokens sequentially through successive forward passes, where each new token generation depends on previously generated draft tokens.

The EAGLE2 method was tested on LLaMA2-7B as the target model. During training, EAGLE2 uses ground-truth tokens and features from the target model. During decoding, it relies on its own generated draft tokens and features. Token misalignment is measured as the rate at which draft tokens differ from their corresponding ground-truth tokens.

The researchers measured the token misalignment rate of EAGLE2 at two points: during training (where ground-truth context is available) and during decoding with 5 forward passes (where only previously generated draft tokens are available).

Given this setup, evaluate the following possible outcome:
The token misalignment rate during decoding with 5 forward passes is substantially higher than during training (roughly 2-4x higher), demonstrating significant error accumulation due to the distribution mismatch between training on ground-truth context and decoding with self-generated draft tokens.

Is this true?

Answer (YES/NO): NO